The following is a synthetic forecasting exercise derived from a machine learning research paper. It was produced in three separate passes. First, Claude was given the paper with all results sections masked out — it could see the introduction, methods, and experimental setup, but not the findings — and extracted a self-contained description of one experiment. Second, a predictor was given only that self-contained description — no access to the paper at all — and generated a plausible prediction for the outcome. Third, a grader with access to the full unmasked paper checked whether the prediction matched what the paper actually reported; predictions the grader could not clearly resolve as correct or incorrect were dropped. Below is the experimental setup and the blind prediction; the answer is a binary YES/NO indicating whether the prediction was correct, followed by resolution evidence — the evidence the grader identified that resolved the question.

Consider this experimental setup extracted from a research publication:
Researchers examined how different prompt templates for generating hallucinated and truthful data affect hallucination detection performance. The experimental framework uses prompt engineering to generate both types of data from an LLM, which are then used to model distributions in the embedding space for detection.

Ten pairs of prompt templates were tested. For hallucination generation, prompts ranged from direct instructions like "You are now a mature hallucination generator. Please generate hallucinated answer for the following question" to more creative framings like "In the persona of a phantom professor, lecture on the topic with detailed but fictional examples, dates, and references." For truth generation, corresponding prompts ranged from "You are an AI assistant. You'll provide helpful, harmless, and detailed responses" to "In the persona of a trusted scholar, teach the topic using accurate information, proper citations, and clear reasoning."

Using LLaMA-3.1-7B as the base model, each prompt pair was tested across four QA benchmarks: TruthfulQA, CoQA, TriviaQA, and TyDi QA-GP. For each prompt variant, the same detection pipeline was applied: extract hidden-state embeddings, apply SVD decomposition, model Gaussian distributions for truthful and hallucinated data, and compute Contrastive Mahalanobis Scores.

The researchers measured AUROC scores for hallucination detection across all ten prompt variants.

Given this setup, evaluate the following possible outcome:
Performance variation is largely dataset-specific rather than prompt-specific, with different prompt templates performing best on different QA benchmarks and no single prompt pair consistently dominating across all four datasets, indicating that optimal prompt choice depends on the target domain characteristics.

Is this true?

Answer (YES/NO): NO